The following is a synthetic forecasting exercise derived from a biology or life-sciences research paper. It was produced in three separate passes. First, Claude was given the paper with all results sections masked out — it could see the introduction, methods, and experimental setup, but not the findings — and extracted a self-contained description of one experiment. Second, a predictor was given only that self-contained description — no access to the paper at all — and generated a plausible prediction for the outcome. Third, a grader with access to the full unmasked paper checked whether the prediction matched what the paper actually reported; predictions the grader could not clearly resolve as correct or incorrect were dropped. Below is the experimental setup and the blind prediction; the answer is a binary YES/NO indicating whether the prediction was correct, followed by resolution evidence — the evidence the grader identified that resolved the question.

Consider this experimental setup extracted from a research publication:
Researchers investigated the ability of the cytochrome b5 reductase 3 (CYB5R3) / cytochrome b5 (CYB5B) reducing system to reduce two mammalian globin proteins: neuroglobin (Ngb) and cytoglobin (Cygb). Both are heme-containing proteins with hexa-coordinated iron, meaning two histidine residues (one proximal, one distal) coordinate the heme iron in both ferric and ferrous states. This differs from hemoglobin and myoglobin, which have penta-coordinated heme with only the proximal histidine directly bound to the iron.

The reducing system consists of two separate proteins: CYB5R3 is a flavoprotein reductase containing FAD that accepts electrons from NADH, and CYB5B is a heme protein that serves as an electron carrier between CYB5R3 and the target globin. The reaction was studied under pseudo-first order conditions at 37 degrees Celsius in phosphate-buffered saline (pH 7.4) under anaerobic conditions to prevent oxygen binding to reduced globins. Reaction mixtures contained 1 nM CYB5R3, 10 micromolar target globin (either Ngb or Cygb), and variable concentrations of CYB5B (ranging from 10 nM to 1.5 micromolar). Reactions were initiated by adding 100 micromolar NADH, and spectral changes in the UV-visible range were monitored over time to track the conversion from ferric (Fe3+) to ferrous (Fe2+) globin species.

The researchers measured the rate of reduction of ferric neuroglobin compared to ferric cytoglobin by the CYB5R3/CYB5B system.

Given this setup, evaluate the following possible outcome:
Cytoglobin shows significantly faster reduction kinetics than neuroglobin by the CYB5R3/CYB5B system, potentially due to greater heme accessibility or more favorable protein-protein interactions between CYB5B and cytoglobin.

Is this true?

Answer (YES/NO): YES